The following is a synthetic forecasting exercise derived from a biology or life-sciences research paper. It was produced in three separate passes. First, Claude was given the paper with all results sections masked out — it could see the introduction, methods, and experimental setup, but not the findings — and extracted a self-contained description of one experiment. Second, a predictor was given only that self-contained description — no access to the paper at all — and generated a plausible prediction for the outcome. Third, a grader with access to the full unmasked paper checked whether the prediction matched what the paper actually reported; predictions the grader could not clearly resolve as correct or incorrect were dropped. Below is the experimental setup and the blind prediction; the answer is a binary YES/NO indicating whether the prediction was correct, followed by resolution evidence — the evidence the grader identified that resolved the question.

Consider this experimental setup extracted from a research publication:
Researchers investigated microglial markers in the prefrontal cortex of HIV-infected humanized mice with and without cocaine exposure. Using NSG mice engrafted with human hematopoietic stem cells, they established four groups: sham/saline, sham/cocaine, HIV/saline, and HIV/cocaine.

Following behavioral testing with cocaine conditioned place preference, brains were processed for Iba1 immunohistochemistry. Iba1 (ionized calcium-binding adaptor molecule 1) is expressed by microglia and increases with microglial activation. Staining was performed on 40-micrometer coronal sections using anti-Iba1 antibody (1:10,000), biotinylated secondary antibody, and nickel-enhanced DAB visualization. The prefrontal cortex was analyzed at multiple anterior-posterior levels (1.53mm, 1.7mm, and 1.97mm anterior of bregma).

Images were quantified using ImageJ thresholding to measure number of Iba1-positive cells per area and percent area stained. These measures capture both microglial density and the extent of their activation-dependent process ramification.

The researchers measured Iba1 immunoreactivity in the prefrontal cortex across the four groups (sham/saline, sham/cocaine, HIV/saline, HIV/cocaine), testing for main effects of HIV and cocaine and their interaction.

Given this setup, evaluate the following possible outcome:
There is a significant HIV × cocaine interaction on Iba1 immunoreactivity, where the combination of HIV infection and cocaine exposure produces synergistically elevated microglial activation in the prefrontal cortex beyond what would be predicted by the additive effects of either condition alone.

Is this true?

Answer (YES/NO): NO